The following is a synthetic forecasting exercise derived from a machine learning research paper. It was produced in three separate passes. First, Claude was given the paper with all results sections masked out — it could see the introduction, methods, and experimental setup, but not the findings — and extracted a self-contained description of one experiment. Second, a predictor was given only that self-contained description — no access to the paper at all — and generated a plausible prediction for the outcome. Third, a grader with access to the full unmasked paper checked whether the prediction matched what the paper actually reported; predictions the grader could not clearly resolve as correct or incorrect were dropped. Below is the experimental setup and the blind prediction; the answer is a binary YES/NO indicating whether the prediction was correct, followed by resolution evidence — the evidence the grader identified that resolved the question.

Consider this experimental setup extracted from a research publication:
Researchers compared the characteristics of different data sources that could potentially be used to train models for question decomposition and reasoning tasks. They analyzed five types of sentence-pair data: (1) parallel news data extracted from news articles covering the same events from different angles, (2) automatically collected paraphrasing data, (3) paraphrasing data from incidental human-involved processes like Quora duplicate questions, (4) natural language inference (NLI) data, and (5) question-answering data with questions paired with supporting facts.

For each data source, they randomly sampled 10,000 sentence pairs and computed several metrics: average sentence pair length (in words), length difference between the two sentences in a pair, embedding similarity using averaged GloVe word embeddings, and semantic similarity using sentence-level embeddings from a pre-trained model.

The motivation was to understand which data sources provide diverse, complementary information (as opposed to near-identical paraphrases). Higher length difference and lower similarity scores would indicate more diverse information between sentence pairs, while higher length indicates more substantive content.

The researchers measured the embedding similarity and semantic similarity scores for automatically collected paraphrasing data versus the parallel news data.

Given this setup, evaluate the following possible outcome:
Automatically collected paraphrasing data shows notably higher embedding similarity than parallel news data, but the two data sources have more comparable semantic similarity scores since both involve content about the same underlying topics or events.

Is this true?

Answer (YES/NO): NO